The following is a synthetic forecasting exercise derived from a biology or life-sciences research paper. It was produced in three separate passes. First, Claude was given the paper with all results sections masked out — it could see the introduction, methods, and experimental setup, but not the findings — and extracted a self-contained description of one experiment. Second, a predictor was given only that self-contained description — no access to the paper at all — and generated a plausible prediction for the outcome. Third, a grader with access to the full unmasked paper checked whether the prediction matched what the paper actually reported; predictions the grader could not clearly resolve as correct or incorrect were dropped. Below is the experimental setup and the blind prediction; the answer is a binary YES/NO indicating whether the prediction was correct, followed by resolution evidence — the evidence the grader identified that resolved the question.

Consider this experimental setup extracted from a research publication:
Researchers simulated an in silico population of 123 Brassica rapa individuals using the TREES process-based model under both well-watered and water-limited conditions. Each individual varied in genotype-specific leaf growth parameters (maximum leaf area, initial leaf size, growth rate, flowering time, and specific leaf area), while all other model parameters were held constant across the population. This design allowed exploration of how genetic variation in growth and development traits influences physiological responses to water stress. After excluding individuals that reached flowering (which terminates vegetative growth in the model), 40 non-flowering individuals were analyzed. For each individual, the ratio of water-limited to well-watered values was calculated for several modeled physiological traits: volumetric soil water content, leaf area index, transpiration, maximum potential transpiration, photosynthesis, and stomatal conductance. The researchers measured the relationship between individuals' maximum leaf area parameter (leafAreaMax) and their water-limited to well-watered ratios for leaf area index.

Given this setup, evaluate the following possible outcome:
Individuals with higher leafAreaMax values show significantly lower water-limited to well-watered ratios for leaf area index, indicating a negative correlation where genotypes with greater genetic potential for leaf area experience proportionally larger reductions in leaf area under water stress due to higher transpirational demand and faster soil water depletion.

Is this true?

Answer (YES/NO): NO